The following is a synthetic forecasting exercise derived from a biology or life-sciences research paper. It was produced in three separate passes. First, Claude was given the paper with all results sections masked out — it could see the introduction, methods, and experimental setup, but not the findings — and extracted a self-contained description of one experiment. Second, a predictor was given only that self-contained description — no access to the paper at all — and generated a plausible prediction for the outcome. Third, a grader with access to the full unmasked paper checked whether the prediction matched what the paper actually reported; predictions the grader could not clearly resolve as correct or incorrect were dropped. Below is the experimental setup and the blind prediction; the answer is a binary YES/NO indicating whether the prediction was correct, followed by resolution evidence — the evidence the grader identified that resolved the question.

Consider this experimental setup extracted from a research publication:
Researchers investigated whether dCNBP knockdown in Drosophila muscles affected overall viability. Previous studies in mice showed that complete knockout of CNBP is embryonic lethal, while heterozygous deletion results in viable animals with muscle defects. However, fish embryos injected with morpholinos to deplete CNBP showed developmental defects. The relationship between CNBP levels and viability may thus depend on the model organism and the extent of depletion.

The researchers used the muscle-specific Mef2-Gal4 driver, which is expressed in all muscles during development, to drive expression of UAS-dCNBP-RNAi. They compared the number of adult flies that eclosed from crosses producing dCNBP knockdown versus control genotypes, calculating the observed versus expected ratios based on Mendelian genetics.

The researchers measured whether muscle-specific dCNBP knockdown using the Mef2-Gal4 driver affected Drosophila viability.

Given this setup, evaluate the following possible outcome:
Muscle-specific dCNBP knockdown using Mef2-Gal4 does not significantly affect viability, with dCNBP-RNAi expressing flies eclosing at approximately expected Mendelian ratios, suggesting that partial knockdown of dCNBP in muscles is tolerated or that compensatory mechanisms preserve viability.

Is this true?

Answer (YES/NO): NO